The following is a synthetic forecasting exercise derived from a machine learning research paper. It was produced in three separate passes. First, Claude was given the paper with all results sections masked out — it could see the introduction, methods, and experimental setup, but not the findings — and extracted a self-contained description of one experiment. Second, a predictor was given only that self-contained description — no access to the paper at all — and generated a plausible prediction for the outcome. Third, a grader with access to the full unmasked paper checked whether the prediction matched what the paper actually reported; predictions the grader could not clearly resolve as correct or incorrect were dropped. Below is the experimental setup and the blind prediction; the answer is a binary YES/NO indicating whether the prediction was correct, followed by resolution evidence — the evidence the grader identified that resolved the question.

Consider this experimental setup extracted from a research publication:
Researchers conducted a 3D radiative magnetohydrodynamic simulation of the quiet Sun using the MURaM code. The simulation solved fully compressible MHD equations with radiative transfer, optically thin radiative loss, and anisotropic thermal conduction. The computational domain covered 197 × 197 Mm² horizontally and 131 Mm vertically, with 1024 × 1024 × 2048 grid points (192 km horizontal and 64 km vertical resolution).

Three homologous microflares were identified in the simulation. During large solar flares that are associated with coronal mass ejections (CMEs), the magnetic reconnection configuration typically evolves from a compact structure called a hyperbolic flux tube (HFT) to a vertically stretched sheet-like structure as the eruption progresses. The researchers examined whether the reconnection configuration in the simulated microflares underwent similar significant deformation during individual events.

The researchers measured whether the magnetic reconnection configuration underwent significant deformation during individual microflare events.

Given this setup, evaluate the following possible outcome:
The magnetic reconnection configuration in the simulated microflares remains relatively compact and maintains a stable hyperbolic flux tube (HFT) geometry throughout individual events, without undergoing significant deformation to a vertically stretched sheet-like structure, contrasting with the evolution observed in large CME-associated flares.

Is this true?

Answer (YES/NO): NO